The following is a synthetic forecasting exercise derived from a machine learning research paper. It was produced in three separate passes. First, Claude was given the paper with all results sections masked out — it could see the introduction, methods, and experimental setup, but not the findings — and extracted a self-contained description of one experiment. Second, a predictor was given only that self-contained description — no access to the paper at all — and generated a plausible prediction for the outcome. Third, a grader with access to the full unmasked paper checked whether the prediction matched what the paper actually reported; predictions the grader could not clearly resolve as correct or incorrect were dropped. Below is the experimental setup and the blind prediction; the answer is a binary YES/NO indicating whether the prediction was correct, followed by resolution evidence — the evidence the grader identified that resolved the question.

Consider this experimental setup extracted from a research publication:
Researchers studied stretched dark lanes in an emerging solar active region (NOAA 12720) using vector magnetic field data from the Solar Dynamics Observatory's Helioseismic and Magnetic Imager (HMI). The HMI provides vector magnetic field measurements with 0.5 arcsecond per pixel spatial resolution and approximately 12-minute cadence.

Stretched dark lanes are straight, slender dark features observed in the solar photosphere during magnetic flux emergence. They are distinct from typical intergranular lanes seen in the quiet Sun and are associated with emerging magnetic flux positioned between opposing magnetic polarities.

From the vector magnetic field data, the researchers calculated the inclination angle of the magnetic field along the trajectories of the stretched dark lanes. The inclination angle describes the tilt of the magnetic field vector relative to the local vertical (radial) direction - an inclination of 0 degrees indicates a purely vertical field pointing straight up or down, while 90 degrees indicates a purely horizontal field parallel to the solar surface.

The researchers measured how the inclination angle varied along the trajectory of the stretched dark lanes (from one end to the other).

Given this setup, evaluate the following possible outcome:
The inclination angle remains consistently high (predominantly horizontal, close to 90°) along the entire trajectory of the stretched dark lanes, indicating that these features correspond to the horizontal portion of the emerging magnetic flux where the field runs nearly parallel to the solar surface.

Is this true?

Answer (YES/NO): NO